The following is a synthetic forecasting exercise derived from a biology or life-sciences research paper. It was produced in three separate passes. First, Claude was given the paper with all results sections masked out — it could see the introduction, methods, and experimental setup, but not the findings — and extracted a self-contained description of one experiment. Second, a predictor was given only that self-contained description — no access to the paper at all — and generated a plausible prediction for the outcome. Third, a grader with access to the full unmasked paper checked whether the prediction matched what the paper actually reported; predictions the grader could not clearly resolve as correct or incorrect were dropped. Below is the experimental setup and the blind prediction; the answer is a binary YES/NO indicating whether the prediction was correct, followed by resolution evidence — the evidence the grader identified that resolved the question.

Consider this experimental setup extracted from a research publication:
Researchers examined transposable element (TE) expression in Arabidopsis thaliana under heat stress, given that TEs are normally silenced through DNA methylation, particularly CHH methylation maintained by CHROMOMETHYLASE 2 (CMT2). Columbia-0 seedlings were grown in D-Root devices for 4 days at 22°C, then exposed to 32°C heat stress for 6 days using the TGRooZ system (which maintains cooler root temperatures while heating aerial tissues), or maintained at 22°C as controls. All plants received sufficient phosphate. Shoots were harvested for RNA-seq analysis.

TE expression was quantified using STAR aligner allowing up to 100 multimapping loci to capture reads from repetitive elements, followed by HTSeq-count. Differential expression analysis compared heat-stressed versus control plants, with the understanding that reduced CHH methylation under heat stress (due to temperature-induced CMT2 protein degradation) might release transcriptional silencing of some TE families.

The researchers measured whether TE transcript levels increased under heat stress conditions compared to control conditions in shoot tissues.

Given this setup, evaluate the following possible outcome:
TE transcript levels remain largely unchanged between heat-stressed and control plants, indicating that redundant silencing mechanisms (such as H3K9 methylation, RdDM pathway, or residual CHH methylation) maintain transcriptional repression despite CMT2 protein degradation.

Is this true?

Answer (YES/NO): NO